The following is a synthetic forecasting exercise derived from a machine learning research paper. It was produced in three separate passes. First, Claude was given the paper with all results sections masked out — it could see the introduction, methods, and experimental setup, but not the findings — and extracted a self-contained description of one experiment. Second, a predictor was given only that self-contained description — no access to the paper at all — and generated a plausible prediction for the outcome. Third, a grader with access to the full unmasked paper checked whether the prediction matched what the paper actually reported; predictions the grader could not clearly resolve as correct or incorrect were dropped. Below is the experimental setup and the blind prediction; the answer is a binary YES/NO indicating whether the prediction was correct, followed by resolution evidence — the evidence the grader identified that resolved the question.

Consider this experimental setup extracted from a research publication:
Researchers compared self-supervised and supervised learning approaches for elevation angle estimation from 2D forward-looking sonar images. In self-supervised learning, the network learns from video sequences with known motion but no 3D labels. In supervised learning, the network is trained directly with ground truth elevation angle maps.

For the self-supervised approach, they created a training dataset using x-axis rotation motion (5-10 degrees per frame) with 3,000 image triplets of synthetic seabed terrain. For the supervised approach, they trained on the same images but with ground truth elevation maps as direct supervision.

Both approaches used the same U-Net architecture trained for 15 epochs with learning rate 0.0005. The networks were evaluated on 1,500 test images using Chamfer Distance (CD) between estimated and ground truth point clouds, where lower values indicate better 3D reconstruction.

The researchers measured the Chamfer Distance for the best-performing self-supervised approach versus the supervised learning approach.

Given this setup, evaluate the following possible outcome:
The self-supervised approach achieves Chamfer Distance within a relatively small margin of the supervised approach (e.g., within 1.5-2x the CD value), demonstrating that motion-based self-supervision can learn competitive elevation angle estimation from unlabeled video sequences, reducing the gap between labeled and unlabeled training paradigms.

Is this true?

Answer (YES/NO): YES